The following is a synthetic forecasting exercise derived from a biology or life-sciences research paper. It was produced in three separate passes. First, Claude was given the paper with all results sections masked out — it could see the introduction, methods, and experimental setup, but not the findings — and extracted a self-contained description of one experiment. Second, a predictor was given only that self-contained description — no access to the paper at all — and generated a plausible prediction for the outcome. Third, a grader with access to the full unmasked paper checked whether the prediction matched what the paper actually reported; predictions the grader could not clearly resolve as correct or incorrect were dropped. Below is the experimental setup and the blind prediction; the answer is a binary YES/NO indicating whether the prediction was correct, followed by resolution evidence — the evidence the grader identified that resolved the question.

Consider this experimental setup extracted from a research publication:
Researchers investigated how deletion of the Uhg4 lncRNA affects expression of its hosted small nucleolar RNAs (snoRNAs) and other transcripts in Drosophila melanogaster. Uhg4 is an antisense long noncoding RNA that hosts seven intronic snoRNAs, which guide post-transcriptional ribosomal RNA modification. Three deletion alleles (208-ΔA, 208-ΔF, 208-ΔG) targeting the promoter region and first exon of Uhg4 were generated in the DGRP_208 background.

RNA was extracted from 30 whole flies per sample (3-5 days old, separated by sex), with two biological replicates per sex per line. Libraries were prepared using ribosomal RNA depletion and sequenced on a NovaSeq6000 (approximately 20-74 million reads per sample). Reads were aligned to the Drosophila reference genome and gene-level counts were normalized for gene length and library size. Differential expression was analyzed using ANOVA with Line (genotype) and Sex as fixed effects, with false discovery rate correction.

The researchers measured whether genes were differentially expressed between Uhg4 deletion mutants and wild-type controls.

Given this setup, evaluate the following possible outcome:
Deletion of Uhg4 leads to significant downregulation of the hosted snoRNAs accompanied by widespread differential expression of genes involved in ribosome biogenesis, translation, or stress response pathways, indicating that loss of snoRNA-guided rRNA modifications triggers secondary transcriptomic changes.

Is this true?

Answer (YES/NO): NO